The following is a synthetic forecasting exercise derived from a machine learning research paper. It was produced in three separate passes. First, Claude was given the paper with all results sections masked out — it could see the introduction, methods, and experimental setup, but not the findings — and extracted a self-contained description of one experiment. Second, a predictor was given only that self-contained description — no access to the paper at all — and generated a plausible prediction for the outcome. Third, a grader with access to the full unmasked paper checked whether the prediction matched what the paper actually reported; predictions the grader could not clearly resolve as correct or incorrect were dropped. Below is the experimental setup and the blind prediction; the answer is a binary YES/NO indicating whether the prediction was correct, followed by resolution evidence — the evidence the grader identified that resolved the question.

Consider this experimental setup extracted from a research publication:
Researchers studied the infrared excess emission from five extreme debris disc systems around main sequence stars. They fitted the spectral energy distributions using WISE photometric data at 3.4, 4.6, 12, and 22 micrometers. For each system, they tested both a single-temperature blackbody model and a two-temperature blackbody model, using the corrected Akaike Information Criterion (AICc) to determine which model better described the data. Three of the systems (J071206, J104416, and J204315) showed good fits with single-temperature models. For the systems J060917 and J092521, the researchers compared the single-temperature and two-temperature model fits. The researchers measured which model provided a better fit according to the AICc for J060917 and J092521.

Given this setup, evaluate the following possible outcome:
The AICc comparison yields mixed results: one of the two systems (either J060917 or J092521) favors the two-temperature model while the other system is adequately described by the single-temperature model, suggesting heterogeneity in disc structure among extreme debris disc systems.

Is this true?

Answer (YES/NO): NO